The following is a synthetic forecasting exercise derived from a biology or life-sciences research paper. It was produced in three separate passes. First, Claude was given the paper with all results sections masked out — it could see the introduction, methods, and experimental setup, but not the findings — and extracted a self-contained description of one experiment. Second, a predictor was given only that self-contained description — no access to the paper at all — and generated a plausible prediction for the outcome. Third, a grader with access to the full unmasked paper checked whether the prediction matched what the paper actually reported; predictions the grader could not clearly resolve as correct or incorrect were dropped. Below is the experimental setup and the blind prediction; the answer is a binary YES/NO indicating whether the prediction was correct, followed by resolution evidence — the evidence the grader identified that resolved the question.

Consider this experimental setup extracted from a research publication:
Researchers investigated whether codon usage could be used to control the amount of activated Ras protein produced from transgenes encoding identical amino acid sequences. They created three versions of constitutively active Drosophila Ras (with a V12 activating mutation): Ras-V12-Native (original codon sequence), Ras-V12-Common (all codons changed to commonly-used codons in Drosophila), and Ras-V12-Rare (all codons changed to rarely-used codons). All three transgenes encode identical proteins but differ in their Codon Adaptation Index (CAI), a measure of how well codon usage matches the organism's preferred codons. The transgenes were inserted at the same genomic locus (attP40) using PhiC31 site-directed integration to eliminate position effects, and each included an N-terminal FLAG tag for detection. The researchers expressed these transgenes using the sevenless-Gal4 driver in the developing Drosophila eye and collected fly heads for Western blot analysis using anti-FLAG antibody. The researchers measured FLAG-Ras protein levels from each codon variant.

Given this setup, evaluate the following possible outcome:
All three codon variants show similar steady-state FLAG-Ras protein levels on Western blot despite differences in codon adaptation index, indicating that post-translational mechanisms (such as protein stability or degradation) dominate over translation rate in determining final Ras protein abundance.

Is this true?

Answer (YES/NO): NO